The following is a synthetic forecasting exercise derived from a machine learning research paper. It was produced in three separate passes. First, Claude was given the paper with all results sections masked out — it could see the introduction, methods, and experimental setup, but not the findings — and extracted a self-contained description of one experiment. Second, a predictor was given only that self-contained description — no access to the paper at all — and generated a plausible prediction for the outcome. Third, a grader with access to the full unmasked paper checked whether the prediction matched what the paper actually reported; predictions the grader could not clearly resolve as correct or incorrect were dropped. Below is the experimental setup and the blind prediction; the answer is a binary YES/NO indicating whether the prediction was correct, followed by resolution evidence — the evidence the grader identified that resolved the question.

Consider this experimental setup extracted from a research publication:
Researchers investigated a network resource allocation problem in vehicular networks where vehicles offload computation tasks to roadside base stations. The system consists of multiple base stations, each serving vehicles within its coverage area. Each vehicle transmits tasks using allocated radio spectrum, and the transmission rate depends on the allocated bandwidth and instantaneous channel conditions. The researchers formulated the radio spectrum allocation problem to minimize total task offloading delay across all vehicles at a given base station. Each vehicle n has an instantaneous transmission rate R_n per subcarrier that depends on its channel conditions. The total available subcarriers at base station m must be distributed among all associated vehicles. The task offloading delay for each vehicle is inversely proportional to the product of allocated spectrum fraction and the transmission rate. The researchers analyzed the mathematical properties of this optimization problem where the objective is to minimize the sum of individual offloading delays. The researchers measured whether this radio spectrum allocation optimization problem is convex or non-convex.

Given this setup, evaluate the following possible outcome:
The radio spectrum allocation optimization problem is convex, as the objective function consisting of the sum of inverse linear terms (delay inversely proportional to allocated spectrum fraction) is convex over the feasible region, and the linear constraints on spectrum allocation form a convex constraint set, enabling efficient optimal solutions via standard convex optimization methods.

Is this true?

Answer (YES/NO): YES